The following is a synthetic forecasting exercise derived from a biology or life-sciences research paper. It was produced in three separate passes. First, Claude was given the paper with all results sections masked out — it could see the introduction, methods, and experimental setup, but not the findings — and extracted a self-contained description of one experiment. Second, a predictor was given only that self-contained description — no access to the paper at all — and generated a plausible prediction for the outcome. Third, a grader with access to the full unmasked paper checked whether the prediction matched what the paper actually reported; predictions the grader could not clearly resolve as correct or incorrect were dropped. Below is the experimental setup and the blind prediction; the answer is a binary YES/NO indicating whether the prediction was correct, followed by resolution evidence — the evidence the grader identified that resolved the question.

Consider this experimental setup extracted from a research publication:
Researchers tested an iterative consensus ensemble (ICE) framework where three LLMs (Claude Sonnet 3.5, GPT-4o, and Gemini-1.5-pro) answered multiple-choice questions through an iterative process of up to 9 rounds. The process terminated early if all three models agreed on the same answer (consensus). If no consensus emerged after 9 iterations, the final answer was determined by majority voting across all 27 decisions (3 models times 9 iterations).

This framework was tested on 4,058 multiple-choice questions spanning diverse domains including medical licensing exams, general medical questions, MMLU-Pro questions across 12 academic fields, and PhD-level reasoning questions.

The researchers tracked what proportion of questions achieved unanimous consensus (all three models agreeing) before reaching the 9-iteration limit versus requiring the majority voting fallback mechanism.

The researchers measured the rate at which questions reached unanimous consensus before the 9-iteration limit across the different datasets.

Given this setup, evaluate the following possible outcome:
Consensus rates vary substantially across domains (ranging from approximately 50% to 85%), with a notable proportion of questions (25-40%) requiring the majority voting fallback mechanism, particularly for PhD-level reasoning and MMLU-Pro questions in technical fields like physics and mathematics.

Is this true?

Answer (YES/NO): NO